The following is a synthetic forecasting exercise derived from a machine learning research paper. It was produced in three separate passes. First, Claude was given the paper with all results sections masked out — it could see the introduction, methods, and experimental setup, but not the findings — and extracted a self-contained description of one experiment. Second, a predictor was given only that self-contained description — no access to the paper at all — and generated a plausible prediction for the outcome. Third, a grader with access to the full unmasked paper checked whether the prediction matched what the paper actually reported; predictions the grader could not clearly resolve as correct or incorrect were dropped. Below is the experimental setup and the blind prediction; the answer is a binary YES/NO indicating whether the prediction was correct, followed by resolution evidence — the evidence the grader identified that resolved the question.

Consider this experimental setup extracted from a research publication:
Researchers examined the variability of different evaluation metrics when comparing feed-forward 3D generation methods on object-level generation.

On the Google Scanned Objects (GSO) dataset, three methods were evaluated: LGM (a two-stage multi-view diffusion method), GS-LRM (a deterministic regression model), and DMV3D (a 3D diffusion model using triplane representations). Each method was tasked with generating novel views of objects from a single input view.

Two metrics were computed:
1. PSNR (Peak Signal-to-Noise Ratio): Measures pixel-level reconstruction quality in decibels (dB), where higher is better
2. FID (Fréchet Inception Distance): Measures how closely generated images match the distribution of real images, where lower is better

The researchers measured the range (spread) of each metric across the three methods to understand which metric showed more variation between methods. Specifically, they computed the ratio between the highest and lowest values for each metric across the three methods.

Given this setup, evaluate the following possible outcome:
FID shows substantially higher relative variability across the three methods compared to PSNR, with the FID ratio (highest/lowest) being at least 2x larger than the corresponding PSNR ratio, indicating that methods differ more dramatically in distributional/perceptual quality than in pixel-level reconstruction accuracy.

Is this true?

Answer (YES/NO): YES